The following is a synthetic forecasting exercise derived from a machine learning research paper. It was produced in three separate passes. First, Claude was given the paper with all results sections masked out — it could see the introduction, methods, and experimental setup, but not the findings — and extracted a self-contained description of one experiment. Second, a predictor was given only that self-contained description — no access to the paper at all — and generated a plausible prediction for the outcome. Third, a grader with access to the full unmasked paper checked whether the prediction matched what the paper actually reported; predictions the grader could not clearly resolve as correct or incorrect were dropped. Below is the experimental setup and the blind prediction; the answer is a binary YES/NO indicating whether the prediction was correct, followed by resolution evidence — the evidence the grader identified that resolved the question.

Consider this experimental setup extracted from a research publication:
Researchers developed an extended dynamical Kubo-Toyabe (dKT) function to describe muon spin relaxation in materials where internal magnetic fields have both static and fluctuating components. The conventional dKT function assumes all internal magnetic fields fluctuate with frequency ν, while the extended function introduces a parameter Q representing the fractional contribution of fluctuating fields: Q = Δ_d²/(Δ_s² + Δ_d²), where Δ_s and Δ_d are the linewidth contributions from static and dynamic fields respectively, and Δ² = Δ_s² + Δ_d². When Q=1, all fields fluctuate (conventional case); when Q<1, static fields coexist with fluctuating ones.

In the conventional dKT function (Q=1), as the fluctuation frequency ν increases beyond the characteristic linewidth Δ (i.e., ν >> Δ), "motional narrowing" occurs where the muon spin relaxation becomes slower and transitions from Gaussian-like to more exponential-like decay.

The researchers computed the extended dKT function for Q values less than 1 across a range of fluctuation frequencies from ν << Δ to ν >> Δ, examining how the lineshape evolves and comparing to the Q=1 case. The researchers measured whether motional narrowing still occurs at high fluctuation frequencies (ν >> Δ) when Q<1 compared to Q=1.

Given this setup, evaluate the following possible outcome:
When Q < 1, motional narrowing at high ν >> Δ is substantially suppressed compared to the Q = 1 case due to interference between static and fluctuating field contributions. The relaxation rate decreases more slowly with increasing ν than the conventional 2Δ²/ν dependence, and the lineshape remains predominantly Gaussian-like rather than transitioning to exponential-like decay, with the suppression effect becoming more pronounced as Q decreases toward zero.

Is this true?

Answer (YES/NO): YES